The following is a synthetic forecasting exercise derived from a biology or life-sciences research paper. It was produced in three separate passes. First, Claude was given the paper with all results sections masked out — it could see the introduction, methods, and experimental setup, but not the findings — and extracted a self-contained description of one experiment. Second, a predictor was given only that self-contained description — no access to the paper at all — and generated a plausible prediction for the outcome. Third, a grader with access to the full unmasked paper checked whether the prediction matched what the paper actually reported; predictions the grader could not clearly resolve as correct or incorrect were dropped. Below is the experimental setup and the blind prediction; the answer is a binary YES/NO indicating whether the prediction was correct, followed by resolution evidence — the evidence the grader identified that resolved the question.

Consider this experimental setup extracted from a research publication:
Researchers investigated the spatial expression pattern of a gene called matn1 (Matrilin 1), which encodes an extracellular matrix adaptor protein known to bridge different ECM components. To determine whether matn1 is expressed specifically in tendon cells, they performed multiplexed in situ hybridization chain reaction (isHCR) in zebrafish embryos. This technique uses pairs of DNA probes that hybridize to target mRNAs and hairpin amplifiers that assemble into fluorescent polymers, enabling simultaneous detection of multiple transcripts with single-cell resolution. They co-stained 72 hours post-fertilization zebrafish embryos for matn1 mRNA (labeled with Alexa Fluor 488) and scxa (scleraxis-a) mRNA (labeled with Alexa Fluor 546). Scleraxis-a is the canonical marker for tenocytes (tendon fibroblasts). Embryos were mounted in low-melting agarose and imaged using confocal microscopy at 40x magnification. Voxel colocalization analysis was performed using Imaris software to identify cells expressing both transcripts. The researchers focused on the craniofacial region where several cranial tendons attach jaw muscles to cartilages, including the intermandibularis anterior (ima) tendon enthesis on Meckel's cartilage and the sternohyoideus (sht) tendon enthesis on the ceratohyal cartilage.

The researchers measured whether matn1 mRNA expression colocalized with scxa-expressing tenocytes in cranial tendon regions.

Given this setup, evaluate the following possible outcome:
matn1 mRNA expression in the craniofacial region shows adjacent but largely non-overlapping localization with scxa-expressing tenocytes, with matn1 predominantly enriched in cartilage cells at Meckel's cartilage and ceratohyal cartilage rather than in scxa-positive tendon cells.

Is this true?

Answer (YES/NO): NO